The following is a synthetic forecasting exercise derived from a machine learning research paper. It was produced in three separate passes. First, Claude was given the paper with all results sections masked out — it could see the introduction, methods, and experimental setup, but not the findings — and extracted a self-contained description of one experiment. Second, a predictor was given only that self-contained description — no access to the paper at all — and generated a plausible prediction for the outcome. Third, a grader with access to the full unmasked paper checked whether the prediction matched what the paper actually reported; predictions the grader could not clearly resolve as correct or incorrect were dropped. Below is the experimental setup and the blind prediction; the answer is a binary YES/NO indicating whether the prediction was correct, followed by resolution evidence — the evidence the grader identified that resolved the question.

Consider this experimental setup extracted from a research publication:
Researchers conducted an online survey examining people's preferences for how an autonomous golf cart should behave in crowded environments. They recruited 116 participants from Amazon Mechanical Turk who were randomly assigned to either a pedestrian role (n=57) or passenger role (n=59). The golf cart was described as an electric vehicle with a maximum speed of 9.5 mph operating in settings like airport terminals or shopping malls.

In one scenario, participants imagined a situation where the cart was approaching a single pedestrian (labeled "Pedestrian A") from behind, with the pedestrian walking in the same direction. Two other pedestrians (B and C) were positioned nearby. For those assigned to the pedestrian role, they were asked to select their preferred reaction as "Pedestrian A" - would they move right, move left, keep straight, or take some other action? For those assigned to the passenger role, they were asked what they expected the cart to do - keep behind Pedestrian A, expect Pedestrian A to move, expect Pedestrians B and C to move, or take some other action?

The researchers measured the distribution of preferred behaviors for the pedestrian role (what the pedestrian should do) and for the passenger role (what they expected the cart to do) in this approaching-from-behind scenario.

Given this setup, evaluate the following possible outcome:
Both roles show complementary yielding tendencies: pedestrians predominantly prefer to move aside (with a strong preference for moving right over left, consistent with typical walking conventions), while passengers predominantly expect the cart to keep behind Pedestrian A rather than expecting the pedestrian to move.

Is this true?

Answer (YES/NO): YES